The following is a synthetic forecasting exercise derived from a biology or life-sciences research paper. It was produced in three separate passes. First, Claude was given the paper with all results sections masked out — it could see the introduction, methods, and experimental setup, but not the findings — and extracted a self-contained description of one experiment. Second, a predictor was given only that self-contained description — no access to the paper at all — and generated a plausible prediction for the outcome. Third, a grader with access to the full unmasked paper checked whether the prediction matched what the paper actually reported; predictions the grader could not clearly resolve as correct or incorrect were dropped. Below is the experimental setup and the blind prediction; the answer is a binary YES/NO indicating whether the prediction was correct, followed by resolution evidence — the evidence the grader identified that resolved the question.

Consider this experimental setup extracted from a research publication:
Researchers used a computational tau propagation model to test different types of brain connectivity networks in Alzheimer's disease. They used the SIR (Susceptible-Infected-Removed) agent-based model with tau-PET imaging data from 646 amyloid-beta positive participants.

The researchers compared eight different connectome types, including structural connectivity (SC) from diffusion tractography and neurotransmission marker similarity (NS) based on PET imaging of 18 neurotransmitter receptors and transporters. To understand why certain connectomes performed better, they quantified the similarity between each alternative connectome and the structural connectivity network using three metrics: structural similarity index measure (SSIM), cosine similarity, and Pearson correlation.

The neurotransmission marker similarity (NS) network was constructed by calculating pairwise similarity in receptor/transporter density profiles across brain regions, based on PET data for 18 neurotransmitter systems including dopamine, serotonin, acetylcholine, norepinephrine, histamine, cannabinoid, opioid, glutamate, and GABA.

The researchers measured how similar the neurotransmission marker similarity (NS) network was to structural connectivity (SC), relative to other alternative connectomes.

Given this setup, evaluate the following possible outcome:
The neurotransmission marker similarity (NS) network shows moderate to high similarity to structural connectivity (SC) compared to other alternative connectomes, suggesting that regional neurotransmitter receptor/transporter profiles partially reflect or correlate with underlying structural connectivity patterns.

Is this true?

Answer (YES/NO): YES